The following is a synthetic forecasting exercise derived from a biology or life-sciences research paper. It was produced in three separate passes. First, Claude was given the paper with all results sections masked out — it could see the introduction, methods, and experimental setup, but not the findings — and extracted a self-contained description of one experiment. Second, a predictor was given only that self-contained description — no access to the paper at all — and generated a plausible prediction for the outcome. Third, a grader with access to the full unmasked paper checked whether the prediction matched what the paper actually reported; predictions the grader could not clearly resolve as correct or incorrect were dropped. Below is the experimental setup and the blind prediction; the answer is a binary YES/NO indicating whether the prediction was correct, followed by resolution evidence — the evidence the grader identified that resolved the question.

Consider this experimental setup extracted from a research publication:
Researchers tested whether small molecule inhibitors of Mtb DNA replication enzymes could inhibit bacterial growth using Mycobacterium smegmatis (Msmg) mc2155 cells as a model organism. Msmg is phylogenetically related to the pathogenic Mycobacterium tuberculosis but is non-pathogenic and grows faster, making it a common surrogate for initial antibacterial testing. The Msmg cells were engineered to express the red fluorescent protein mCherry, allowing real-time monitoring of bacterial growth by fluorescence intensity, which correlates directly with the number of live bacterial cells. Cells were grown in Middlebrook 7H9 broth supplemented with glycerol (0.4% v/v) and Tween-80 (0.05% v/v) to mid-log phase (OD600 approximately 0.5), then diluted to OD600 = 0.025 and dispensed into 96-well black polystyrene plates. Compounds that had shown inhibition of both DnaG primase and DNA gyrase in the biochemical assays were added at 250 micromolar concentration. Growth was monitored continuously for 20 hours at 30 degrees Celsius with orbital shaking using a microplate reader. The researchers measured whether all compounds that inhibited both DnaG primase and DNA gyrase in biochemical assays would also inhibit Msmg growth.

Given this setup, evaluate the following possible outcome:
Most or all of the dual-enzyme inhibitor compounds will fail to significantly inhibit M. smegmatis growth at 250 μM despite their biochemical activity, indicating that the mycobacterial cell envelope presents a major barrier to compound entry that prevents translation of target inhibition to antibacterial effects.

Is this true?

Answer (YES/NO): NO